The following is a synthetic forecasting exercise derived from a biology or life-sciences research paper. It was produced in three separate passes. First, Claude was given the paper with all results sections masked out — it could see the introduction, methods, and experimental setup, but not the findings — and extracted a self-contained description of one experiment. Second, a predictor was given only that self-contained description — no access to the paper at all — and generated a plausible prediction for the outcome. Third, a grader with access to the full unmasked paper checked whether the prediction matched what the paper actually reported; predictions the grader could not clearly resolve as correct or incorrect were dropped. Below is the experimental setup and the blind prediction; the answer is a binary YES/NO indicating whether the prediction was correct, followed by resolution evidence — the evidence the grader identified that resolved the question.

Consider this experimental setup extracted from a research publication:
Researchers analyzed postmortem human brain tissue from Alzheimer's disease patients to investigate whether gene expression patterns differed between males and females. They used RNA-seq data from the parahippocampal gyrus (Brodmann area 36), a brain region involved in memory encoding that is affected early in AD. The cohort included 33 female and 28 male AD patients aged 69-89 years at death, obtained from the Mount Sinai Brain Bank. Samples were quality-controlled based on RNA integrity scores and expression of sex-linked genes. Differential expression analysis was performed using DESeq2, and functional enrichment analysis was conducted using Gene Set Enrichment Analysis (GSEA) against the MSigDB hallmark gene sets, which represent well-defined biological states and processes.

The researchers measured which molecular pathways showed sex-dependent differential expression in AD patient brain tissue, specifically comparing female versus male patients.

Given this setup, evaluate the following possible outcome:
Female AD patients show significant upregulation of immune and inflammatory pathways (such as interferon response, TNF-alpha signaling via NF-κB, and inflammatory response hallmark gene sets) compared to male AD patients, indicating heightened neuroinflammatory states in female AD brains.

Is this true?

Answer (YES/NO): NO